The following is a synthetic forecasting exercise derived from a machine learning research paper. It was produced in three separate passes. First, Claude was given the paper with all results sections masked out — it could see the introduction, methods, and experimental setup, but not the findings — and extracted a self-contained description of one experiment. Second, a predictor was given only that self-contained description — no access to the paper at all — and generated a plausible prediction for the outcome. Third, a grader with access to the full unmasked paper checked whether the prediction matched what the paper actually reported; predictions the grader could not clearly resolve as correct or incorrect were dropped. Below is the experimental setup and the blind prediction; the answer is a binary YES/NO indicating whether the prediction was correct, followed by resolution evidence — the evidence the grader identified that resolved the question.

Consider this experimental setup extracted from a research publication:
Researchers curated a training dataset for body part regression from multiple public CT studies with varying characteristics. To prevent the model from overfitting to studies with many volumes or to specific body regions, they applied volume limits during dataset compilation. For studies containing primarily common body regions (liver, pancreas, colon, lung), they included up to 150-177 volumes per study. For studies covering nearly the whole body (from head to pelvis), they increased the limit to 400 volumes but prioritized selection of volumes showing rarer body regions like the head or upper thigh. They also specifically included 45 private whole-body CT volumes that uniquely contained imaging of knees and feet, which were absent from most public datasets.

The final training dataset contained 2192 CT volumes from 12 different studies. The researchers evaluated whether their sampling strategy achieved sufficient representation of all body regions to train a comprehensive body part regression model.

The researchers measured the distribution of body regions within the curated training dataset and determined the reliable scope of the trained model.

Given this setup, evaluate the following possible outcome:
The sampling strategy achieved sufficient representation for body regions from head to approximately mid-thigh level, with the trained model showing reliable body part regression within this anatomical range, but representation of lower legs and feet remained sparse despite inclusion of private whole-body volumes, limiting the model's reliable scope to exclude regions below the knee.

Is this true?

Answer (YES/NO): NO